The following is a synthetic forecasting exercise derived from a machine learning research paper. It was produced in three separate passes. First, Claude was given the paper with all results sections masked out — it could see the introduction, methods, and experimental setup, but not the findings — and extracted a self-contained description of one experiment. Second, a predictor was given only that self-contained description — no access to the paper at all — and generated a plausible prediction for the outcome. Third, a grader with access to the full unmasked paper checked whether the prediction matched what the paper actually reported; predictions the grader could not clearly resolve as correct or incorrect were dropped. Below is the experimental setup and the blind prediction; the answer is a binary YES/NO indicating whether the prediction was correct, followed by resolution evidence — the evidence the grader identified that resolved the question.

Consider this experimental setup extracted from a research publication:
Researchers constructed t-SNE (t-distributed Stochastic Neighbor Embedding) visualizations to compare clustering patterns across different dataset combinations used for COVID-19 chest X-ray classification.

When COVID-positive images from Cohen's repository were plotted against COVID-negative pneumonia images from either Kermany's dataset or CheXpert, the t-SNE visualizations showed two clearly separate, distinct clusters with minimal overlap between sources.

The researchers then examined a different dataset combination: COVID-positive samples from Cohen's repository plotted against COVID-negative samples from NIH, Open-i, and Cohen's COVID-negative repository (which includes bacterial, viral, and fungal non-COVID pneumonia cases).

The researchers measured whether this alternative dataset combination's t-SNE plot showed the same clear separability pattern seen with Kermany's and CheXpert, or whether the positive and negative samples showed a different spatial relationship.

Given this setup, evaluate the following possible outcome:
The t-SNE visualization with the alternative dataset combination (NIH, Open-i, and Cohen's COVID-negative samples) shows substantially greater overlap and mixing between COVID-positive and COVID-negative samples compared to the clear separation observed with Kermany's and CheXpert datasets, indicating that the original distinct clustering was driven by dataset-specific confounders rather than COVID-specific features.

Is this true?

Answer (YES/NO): YES